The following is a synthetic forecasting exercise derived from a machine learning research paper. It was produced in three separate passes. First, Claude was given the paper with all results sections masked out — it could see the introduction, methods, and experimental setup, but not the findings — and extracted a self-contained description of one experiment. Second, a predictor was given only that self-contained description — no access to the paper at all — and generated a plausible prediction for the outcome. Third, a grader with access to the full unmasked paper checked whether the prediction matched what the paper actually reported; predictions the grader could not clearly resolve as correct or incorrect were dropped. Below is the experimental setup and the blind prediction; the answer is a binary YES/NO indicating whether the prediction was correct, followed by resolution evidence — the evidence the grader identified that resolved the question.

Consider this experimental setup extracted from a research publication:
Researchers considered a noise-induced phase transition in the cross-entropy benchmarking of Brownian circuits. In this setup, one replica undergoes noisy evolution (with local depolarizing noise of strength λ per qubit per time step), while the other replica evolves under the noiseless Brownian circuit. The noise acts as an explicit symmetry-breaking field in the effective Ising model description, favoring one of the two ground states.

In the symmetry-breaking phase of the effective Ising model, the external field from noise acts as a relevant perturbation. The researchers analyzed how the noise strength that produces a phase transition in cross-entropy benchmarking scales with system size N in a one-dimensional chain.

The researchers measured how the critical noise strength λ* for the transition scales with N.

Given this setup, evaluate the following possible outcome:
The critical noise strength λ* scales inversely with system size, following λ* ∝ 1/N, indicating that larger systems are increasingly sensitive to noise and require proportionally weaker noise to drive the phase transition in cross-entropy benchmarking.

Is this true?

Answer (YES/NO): YES